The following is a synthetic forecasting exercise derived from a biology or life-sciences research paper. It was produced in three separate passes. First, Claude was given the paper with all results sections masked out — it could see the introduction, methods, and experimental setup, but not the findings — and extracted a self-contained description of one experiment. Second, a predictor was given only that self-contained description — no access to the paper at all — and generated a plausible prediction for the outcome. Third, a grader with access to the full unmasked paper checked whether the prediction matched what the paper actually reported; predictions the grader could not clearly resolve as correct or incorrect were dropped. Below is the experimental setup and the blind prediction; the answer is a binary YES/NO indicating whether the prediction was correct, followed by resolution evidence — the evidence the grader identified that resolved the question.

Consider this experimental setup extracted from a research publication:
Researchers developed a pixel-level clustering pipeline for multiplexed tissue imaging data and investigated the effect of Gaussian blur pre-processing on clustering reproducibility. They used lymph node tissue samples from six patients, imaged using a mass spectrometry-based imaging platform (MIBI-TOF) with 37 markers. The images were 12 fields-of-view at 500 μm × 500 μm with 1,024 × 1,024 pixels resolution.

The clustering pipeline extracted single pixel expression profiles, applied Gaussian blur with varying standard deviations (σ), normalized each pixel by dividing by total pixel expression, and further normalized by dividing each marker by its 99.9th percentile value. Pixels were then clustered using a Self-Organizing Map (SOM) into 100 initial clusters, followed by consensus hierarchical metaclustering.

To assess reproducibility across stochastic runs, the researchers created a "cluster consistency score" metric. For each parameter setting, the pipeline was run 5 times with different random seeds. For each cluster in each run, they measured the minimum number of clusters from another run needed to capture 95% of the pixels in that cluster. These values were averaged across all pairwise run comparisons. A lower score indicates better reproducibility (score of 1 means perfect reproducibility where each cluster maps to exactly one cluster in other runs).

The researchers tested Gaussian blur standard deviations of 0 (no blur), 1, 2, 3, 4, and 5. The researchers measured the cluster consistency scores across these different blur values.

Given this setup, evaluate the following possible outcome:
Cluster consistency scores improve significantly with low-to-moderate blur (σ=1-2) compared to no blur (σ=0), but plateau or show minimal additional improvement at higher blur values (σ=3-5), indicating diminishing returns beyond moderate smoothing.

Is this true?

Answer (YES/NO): NO